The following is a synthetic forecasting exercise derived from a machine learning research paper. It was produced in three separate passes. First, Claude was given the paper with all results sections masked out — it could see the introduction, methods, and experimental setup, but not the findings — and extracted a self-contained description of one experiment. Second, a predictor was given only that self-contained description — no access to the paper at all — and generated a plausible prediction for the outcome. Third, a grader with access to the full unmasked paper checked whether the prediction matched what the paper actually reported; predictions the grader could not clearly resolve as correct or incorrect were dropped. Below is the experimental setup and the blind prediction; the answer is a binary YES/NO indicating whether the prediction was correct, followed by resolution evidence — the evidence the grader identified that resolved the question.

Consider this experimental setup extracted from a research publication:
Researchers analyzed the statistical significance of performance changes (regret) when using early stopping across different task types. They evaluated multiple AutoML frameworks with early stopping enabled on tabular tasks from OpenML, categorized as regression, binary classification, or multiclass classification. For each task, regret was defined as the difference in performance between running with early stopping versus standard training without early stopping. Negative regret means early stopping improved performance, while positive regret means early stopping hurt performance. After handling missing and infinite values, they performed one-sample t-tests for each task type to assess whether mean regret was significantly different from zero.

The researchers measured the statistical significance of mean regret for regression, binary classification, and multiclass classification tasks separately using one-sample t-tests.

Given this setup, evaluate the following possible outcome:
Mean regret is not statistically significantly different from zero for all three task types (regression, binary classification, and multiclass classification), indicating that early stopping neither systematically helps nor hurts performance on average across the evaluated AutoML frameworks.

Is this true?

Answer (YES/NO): YES